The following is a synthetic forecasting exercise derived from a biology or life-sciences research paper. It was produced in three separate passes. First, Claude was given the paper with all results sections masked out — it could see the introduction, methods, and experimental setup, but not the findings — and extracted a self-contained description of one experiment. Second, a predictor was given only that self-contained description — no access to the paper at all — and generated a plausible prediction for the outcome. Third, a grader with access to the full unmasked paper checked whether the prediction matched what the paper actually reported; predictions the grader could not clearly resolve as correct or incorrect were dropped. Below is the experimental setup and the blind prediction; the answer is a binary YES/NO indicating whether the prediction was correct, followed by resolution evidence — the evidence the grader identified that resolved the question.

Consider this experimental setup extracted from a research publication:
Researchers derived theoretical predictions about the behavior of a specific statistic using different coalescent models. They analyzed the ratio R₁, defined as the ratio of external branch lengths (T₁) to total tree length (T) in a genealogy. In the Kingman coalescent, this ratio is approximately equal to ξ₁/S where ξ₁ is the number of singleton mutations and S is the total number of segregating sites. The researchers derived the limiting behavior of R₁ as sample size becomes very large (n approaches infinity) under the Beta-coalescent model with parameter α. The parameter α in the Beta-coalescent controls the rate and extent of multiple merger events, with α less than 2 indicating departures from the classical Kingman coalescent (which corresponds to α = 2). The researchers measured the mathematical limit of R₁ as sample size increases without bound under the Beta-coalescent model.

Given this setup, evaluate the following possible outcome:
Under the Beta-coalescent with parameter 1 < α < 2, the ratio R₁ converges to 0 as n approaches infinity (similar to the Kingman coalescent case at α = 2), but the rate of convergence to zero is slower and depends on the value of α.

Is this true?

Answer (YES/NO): NO